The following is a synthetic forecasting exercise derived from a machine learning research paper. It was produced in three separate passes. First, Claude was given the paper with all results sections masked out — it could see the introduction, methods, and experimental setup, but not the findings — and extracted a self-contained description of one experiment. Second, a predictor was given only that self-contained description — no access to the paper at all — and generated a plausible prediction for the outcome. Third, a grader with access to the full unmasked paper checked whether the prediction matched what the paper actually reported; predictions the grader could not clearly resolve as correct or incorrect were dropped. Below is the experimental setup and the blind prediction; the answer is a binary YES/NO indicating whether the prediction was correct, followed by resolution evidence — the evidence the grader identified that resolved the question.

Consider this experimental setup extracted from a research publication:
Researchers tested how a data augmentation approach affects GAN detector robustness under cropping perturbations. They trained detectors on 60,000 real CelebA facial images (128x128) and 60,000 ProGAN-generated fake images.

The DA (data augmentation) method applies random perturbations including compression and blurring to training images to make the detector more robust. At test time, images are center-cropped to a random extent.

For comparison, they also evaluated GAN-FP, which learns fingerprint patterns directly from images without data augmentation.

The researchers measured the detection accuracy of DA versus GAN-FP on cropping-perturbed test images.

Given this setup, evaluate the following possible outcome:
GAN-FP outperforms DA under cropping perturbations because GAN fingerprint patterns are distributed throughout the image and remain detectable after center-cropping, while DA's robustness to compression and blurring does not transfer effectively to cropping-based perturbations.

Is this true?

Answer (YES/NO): NO